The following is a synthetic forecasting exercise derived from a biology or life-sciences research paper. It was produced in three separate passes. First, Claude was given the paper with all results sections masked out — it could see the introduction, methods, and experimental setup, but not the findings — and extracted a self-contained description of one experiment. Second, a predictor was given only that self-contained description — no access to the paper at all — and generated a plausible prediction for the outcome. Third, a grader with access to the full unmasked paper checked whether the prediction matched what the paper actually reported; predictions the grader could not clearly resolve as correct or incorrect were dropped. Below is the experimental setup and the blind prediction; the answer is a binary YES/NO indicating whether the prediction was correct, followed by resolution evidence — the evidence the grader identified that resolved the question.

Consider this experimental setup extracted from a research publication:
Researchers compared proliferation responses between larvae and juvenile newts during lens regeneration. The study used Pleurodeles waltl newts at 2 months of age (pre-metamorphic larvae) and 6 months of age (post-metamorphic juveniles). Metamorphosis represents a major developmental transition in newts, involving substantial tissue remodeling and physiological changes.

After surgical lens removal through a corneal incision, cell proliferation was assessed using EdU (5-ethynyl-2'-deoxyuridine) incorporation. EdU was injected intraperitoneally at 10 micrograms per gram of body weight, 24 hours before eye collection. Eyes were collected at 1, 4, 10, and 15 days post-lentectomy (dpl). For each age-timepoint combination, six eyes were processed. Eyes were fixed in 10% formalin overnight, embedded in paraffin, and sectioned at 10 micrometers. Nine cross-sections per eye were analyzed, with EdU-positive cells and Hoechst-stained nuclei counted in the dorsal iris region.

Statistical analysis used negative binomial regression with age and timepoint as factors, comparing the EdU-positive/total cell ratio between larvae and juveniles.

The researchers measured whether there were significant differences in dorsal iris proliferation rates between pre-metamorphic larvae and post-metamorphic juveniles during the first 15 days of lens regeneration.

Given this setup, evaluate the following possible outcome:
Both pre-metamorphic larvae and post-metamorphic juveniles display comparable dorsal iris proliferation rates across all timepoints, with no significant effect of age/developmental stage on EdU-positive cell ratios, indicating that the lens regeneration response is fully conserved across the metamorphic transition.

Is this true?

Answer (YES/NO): NO